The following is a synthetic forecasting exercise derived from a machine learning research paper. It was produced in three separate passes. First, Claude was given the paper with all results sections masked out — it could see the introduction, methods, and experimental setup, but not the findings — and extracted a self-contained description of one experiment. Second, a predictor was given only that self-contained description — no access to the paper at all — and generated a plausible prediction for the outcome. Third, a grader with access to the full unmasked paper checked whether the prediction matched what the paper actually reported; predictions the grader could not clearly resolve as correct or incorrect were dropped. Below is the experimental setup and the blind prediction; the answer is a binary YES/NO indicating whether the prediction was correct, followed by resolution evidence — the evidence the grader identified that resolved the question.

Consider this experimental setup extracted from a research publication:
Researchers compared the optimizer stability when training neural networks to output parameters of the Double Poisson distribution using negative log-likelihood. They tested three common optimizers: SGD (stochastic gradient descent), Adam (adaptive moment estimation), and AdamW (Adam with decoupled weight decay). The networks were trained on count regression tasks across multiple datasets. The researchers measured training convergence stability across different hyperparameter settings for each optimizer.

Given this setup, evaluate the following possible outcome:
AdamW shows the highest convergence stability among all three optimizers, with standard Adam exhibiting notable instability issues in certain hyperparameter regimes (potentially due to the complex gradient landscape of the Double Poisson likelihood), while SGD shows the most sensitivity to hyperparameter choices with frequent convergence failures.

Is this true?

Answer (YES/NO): NO